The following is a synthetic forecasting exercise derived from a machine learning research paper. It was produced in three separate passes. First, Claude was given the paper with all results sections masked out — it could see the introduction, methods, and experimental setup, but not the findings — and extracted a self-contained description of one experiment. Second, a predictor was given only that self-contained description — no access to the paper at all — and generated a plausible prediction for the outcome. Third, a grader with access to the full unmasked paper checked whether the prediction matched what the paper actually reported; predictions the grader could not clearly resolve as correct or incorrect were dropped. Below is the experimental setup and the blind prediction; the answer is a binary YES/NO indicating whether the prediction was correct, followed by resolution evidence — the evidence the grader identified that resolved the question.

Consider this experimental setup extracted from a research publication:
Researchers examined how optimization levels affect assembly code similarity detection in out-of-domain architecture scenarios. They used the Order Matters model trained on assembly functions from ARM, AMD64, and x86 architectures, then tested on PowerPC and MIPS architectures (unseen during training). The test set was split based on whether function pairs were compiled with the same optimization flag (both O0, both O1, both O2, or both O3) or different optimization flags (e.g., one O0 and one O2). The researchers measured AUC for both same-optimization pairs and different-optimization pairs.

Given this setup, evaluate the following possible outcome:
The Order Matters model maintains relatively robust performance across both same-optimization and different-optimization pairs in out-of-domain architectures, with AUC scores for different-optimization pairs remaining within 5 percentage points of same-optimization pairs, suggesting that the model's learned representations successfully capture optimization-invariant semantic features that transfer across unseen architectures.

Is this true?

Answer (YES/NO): YES